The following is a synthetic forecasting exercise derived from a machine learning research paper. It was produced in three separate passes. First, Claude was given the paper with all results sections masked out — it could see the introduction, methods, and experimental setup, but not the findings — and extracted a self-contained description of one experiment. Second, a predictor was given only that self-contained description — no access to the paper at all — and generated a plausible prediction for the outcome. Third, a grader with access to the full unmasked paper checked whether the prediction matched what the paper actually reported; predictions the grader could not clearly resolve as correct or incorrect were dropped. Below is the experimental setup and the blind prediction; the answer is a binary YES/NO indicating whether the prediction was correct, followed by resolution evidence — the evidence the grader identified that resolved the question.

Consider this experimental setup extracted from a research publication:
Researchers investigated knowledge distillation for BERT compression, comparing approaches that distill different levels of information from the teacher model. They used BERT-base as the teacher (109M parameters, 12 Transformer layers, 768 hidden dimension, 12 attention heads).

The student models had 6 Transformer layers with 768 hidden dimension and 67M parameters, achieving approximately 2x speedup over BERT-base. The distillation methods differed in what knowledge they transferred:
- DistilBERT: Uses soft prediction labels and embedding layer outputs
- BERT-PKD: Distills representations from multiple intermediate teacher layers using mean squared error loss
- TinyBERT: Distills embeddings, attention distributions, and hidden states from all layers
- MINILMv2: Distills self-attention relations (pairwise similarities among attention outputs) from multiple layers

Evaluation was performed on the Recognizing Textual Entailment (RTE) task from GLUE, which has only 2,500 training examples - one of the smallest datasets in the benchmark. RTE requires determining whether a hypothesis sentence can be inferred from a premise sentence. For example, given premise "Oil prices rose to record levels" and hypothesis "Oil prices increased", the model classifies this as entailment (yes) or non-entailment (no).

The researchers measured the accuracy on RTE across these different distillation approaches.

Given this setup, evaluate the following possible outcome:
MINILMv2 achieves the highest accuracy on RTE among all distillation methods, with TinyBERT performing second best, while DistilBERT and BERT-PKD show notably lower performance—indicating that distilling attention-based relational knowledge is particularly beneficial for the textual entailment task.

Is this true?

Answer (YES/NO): NO